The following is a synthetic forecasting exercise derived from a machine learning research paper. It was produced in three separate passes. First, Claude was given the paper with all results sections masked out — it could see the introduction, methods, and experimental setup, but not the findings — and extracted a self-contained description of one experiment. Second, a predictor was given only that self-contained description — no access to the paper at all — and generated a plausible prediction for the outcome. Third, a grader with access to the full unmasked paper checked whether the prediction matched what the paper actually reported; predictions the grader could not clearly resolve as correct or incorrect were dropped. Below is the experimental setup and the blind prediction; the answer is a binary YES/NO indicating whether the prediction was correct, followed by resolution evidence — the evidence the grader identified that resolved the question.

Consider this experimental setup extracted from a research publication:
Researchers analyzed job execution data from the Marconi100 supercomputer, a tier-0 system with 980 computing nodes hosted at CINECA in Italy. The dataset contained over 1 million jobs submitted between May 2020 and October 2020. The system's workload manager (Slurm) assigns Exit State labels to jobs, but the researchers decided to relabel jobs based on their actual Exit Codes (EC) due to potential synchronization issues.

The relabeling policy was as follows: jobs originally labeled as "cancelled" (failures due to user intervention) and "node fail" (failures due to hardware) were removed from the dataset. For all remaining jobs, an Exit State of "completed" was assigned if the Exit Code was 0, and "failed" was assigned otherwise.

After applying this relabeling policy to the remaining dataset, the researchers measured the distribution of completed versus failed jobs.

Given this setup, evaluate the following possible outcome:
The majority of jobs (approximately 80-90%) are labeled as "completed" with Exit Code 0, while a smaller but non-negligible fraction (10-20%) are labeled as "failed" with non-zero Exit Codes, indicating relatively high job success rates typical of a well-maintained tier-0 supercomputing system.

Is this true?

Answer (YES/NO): YES